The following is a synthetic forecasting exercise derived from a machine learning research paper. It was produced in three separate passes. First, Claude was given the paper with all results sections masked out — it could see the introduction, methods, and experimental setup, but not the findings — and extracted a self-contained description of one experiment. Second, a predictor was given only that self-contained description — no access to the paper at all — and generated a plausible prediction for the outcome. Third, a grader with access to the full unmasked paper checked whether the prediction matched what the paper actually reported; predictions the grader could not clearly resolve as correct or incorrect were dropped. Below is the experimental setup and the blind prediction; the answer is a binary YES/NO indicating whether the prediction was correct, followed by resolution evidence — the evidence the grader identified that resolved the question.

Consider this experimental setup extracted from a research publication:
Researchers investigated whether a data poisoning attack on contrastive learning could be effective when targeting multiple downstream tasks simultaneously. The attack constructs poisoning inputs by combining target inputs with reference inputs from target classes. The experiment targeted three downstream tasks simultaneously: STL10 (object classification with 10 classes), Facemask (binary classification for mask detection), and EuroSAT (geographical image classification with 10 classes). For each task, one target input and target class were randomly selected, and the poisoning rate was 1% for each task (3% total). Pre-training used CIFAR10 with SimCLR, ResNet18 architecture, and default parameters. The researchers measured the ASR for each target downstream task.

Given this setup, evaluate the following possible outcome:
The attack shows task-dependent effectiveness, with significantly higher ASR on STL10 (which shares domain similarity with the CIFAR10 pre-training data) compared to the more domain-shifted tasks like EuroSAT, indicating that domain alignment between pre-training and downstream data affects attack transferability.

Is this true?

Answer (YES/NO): NO